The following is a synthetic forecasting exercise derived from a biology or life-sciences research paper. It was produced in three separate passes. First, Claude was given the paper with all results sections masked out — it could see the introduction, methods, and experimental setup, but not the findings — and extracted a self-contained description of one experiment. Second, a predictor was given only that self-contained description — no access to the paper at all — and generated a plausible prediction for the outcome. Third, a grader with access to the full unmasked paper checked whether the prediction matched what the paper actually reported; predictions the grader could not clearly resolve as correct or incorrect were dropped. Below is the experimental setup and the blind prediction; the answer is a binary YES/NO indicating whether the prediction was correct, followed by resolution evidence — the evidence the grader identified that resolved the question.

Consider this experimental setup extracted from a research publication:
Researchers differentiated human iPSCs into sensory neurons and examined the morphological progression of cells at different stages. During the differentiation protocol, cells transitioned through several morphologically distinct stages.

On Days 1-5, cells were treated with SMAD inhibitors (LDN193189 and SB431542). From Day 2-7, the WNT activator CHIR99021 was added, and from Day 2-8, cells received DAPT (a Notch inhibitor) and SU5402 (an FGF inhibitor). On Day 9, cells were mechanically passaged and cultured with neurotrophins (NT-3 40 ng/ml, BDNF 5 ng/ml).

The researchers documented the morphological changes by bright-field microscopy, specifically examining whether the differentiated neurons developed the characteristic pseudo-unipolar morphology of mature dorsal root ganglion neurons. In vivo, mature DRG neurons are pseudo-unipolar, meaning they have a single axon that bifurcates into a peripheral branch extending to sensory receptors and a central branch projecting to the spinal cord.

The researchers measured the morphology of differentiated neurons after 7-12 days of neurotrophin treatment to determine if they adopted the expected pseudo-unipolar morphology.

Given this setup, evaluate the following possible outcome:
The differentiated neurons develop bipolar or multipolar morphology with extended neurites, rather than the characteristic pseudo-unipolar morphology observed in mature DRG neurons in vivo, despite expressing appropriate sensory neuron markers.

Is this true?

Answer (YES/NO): NO